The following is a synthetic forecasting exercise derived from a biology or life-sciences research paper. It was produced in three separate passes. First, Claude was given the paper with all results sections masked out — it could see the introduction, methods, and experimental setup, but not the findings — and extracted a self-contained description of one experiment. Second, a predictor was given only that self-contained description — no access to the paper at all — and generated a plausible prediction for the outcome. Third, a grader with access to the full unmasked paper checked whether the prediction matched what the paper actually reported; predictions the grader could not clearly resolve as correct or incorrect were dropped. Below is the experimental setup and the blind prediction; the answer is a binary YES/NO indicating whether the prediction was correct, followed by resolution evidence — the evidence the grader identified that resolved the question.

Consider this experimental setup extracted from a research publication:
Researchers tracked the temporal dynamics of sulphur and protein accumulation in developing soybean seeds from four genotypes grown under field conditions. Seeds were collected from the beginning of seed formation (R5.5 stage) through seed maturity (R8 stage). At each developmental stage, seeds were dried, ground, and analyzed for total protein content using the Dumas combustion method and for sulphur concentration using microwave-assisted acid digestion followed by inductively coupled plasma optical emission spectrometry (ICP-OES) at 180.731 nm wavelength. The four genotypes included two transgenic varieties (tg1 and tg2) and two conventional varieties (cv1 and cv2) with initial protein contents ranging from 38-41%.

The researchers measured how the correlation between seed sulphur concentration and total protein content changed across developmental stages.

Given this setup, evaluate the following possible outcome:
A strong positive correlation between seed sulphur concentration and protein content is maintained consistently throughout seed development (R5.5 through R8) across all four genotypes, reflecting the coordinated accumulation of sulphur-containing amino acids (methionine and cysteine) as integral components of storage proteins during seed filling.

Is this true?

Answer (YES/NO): NO